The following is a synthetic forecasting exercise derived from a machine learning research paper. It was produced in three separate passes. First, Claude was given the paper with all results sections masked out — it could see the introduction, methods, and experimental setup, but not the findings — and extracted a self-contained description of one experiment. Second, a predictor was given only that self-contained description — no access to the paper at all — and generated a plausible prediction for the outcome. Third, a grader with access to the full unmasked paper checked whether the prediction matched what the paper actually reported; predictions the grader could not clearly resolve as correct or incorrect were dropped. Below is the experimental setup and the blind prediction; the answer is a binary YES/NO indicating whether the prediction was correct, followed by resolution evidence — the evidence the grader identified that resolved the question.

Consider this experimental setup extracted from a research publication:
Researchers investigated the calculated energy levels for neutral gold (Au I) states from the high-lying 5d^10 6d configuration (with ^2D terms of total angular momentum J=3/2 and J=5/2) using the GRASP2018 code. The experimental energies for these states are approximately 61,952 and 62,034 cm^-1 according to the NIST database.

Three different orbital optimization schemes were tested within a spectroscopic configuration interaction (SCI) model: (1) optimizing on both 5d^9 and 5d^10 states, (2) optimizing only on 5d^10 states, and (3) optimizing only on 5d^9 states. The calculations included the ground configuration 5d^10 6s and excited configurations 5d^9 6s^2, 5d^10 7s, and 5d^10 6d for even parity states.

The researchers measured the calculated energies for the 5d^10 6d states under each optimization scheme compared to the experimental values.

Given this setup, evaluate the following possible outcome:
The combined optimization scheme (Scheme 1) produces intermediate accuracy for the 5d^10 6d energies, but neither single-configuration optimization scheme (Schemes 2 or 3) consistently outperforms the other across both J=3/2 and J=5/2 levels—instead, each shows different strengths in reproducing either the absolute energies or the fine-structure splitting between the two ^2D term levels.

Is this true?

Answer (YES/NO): NO